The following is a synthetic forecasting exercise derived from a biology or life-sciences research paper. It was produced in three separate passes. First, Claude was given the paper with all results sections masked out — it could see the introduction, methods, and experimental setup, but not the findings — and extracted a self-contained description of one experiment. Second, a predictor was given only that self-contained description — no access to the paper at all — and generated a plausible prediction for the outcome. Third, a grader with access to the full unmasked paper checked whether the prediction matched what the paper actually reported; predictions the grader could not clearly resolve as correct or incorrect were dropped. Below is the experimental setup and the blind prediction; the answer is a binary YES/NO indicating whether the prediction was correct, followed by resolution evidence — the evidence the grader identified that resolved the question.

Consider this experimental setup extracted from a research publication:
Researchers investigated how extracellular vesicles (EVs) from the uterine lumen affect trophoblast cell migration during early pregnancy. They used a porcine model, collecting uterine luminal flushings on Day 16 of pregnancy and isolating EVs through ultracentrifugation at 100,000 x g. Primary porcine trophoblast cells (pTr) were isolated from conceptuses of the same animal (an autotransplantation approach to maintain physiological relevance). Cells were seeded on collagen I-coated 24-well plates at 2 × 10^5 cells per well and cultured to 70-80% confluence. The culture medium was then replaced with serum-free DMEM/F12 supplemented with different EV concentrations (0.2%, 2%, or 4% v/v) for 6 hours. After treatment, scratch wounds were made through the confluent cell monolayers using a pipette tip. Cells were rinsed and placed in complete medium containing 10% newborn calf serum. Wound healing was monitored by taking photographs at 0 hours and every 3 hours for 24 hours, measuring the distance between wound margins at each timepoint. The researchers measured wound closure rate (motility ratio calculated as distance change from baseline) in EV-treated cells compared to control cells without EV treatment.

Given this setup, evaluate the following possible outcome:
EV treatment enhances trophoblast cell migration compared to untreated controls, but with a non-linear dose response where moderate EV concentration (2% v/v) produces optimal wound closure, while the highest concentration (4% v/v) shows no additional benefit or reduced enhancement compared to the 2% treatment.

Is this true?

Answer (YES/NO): NO